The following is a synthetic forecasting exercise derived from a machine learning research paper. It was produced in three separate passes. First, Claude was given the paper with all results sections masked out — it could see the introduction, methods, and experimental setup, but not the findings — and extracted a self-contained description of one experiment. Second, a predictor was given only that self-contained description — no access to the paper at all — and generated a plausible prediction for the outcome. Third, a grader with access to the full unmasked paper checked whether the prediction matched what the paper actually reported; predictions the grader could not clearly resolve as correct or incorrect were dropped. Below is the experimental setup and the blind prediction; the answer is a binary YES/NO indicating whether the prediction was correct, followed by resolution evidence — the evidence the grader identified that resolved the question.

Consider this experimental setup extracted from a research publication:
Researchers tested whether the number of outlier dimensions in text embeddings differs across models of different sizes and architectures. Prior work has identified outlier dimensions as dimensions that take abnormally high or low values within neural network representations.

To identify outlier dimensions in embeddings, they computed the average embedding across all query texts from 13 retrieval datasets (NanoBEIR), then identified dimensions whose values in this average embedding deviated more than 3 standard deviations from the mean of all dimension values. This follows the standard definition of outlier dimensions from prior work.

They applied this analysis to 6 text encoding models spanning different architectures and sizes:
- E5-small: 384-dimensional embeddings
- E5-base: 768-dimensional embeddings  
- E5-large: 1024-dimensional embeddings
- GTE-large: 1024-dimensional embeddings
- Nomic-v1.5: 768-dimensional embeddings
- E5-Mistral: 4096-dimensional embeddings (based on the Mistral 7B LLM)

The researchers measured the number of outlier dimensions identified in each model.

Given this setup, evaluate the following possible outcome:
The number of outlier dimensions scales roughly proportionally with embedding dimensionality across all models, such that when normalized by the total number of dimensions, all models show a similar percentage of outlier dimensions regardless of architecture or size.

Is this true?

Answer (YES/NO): NO